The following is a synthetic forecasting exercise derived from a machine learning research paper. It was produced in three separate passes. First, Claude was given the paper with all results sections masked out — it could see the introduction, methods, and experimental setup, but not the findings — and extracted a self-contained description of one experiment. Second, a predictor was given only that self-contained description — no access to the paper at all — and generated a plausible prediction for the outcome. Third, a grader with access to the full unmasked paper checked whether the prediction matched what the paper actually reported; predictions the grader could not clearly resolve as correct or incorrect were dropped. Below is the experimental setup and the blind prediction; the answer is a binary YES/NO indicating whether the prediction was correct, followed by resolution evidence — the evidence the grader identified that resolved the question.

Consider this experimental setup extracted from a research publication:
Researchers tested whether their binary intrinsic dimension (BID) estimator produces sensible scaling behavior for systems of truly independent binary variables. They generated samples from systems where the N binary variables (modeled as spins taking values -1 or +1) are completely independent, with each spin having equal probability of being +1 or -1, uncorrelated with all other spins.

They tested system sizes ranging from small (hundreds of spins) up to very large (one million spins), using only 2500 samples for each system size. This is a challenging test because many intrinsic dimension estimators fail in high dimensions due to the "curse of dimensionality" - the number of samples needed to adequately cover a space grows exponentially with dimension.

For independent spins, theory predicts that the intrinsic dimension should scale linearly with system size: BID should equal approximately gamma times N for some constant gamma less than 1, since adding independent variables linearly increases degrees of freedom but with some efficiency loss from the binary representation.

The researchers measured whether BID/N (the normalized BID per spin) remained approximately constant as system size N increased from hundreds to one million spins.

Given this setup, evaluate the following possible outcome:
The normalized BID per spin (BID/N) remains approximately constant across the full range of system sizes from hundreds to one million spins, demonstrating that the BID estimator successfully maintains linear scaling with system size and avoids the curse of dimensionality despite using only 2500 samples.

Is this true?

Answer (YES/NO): NO